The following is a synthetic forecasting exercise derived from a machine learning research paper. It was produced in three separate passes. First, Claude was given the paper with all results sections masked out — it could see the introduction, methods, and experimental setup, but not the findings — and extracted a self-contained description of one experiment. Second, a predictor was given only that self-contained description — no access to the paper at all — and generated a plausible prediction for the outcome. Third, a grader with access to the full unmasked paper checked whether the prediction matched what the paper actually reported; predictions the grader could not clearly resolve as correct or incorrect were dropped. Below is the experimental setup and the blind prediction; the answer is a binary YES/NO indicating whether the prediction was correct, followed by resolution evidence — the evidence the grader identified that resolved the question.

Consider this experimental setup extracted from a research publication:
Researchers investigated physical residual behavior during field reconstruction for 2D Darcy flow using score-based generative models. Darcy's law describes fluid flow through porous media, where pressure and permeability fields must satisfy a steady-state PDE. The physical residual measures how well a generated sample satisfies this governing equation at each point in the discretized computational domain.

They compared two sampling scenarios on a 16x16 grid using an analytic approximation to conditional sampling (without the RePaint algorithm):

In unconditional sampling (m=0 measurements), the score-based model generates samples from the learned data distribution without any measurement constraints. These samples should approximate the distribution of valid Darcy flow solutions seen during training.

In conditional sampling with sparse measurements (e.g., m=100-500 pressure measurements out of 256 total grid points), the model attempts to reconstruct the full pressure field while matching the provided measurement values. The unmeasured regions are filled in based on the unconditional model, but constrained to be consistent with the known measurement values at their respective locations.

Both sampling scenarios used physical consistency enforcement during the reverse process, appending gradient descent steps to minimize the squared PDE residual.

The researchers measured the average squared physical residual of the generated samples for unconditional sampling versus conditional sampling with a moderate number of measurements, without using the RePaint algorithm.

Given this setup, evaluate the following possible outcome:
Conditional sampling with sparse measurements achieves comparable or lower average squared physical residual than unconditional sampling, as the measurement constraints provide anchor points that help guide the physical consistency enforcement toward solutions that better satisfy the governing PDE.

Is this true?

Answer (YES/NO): NO